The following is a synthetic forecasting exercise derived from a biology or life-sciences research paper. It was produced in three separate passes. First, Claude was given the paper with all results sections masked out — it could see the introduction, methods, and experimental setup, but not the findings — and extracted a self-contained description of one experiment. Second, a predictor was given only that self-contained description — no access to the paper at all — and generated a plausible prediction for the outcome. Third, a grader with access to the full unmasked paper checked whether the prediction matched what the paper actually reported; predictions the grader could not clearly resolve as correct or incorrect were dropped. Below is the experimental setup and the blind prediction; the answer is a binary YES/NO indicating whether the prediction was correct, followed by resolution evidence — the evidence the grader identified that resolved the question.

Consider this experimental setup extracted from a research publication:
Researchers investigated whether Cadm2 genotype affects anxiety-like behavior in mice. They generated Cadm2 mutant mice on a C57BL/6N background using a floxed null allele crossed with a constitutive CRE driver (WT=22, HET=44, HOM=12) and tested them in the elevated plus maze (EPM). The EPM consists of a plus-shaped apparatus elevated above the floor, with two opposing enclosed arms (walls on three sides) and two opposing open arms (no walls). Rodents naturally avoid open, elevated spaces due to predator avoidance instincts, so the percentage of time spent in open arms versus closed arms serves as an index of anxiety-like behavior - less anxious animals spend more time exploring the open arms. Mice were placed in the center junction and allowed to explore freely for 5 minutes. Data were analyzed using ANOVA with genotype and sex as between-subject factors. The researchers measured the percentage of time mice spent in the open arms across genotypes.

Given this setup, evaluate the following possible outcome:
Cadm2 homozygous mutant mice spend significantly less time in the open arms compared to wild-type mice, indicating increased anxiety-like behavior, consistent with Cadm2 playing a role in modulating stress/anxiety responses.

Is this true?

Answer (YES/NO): NO